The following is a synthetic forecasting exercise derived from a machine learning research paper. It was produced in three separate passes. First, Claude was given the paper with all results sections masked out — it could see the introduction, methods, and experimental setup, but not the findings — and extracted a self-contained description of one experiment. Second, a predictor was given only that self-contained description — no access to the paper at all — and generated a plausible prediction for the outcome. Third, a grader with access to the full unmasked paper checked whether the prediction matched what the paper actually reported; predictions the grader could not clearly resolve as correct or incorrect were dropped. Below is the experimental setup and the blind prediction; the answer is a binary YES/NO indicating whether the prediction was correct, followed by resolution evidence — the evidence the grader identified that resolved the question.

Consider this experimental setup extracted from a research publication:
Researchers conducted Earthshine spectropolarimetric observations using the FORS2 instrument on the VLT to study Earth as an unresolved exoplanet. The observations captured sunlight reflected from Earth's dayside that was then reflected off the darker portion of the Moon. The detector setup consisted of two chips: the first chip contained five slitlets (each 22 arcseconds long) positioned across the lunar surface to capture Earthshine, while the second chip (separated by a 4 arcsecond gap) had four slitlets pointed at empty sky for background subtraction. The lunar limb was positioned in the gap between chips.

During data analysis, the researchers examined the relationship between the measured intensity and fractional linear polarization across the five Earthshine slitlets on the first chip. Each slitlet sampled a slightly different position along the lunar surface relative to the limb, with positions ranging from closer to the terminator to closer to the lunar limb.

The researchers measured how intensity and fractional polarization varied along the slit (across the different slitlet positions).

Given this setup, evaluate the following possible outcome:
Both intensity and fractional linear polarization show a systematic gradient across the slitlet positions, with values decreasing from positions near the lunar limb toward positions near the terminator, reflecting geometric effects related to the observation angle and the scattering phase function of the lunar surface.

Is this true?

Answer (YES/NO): NO